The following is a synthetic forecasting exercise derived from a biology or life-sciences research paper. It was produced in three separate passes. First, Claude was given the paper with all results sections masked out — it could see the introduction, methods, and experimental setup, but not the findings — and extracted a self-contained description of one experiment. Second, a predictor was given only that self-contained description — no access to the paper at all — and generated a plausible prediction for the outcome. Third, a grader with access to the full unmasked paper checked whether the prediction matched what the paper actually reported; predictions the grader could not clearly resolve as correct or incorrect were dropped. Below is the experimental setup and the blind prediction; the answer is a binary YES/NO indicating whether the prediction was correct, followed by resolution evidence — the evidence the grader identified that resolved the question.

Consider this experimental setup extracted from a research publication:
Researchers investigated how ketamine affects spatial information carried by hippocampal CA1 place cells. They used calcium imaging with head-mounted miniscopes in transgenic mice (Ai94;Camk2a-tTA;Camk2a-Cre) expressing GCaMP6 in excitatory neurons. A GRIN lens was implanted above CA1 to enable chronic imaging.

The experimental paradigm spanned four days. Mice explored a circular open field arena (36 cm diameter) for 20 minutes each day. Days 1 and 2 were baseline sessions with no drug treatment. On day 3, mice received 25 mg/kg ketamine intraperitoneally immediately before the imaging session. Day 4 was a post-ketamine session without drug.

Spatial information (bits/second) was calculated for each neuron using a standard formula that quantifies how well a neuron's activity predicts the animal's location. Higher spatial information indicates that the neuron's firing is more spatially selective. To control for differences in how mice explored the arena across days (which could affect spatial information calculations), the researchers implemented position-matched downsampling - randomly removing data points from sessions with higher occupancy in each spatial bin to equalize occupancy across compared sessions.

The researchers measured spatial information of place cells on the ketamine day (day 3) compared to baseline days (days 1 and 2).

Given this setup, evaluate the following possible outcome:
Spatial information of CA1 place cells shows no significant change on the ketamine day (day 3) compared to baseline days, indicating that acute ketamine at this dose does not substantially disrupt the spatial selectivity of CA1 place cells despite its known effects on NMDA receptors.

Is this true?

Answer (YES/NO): NO